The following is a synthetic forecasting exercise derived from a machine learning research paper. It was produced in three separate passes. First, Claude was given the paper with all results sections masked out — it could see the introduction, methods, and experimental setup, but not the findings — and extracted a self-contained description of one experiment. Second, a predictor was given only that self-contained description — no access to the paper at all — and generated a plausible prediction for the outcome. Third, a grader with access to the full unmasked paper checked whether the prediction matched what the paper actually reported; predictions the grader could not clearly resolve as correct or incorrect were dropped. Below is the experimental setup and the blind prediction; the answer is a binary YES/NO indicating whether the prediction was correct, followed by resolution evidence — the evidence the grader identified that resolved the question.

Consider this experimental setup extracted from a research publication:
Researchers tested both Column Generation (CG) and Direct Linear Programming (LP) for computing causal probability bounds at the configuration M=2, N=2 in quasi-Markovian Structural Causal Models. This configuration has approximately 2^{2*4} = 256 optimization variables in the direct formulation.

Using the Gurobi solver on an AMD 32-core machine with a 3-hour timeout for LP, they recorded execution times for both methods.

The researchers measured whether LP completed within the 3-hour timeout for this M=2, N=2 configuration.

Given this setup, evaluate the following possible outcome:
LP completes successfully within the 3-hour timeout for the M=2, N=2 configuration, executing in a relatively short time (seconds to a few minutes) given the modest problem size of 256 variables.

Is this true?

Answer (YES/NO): NO